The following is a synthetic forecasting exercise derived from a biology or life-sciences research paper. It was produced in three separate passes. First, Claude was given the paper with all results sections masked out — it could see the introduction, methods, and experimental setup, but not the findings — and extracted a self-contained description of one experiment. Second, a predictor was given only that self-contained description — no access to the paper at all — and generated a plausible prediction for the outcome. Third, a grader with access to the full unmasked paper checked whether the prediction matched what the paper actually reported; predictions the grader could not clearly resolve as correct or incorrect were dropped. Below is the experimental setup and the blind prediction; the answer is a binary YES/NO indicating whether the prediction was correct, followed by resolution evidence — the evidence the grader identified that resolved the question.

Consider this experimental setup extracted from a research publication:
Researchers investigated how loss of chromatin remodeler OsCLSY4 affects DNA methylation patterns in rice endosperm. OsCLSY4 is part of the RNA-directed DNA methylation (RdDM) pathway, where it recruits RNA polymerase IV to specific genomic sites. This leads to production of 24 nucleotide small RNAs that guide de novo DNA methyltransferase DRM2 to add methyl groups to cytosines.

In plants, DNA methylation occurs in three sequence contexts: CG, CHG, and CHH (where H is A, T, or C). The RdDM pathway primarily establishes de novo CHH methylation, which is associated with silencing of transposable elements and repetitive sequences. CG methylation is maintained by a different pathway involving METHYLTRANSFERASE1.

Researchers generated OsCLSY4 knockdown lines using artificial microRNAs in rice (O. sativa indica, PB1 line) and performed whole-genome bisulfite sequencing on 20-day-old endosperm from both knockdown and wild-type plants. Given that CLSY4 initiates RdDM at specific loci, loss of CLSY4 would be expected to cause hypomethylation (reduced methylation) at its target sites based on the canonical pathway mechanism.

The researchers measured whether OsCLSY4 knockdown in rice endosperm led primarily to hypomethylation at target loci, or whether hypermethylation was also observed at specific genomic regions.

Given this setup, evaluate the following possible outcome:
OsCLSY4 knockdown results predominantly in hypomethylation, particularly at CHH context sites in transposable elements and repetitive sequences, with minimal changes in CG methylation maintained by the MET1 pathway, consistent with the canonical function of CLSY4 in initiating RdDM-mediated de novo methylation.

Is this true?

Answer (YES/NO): NO